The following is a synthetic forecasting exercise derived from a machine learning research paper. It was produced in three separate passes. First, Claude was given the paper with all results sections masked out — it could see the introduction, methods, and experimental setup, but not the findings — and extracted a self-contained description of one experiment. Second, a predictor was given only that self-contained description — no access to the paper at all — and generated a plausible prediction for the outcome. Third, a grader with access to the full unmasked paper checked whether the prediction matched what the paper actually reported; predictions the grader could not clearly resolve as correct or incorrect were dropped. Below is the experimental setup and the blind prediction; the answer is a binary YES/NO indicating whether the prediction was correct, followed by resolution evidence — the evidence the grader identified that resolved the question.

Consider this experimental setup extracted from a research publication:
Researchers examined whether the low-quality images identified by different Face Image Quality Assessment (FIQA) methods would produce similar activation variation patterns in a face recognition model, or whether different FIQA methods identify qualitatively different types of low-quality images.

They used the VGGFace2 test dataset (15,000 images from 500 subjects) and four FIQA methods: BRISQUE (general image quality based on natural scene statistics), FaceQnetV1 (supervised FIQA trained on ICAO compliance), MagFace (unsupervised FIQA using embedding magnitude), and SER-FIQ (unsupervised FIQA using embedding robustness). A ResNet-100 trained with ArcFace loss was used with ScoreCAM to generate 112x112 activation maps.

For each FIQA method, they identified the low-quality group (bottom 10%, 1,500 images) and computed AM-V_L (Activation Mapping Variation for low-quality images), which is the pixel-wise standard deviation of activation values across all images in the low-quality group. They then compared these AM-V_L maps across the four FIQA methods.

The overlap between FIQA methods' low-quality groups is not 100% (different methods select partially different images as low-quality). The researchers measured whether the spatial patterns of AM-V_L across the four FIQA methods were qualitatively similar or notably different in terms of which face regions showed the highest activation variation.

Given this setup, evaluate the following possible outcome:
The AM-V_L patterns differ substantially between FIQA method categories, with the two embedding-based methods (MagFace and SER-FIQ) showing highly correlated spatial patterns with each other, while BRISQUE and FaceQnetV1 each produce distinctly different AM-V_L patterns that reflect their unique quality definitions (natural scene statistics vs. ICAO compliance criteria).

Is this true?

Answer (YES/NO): NO